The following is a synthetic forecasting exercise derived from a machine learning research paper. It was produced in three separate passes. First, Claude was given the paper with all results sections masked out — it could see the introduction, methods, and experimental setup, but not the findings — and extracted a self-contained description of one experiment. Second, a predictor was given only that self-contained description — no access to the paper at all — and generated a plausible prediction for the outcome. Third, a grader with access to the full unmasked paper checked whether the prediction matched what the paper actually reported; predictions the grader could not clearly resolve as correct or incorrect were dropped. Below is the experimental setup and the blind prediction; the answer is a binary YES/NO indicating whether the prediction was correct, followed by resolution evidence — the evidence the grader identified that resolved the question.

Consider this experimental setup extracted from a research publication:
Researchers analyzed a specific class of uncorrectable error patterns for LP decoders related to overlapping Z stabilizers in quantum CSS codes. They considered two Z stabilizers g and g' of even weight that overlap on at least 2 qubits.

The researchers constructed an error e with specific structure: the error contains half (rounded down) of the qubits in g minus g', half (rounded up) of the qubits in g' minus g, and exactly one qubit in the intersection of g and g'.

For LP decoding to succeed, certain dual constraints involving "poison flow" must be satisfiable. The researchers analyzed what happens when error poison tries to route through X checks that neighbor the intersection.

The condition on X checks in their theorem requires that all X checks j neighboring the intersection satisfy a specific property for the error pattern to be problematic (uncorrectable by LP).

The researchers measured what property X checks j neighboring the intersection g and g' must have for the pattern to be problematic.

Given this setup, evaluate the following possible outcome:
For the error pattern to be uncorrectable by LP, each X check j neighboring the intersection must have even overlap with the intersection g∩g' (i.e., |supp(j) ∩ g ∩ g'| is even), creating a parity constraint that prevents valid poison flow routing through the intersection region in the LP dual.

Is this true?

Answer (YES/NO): NO